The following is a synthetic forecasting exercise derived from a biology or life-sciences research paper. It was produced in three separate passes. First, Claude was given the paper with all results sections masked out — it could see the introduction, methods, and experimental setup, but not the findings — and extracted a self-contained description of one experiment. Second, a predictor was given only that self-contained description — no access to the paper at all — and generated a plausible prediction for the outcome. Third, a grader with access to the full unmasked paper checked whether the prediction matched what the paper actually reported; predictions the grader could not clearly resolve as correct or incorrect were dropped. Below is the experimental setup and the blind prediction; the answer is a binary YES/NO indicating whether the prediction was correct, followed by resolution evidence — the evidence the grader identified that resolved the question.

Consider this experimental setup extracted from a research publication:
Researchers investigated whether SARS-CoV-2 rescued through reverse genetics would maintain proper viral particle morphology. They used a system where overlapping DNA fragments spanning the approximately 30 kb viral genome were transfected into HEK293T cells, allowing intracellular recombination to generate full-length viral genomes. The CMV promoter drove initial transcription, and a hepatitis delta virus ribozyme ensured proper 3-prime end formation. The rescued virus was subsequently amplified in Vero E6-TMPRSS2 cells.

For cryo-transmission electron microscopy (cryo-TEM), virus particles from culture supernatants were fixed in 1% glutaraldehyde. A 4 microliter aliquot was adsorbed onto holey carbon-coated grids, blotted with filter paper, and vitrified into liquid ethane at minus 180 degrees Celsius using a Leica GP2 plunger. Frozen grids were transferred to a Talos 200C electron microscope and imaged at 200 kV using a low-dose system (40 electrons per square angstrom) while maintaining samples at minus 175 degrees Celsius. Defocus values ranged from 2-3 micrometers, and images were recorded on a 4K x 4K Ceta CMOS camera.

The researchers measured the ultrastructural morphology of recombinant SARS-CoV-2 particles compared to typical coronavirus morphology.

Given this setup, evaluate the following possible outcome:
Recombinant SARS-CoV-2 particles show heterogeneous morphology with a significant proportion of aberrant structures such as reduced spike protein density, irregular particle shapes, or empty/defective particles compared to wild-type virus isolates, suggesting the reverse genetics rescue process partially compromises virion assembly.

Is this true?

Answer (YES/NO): NO